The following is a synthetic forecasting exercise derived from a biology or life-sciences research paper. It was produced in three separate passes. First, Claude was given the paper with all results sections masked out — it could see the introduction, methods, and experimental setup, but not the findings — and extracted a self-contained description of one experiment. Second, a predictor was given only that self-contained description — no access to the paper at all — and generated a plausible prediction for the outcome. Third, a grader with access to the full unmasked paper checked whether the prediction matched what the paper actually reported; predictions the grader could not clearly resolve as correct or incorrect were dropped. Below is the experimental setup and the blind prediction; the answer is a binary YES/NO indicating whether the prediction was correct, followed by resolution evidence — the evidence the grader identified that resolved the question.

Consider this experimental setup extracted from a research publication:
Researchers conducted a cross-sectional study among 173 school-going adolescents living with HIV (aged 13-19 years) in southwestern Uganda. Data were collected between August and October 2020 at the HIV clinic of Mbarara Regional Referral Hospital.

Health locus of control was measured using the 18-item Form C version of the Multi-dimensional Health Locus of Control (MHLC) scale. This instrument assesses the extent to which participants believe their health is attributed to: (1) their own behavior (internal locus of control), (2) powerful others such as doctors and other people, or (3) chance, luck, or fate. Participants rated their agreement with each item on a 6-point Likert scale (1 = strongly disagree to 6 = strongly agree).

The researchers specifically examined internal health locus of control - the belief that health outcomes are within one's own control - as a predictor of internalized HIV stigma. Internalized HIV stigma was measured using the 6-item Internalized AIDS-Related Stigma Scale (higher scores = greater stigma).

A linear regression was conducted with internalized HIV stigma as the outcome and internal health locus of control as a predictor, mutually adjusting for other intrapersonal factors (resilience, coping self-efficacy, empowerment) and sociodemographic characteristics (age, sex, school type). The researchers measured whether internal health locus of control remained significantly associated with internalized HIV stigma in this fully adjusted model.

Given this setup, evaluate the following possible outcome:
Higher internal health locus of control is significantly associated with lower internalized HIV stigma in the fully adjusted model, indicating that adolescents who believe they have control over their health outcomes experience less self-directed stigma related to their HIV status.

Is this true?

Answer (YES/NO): YES